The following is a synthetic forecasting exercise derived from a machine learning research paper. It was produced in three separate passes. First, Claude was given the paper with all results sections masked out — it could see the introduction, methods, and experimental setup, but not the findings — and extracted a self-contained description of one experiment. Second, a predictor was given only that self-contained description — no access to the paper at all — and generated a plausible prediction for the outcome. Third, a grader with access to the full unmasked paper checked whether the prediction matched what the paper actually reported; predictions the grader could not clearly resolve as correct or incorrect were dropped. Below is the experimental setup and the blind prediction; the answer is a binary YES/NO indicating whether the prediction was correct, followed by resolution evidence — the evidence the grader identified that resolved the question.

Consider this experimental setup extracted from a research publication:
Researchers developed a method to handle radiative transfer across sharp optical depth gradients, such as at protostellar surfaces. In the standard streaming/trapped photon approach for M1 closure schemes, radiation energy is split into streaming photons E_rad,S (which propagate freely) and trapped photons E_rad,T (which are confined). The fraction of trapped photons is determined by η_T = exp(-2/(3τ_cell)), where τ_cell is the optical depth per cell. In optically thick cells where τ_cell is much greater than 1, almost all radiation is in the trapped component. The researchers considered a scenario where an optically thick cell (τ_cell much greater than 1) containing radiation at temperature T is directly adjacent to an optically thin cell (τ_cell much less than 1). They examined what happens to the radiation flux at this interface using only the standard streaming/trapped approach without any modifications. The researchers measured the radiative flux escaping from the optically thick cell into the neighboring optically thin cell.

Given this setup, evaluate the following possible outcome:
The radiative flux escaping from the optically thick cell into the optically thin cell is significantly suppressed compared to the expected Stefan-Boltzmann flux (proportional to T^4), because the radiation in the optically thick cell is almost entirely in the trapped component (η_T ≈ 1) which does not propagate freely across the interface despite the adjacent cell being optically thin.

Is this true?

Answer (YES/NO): YES